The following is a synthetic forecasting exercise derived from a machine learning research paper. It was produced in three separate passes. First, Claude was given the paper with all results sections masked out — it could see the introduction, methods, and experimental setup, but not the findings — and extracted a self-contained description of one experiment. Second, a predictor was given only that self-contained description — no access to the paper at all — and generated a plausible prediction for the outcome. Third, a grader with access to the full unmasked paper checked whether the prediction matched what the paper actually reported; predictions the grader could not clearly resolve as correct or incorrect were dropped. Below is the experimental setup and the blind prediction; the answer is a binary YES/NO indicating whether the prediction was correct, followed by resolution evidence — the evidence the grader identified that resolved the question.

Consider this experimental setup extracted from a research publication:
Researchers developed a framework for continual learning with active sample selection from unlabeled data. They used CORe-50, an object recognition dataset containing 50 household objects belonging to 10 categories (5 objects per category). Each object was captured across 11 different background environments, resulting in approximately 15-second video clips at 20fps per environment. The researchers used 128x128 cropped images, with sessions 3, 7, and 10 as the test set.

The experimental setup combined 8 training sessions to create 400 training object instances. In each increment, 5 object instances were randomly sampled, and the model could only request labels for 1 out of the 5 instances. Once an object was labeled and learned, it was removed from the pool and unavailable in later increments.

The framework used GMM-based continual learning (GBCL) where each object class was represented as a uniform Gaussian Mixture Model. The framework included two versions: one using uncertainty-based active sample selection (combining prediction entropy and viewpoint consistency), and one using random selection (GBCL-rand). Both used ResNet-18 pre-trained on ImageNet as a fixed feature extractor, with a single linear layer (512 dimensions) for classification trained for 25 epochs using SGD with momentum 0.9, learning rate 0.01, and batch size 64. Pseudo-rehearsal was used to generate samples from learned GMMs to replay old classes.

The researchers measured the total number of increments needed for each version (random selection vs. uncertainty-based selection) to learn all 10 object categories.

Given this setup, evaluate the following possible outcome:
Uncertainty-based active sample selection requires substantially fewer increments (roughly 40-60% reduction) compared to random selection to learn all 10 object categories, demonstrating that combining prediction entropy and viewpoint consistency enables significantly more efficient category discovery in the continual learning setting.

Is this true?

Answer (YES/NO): NO